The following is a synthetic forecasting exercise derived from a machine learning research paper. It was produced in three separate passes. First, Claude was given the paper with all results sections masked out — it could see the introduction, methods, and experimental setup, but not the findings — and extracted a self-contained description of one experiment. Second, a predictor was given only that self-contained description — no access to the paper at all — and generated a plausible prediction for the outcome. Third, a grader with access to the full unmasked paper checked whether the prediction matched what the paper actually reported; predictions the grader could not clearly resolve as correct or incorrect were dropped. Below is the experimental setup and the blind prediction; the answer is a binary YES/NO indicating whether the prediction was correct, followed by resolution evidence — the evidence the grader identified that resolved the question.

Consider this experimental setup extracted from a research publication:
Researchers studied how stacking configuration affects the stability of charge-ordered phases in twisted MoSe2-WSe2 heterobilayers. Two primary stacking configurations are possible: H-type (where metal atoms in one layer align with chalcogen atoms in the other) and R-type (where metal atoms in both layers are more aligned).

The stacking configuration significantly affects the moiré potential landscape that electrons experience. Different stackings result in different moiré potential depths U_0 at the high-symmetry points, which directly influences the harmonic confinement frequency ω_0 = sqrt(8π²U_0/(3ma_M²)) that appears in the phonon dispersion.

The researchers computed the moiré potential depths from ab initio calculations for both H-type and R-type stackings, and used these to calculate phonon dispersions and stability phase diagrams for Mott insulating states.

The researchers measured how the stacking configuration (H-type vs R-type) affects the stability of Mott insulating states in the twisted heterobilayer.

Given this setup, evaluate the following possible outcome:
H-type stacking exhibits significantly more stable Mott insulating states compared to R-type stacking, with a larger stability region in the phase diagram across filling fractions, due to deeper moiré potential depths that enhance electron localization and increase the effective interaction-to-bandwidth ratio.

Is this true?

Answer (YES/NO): NO